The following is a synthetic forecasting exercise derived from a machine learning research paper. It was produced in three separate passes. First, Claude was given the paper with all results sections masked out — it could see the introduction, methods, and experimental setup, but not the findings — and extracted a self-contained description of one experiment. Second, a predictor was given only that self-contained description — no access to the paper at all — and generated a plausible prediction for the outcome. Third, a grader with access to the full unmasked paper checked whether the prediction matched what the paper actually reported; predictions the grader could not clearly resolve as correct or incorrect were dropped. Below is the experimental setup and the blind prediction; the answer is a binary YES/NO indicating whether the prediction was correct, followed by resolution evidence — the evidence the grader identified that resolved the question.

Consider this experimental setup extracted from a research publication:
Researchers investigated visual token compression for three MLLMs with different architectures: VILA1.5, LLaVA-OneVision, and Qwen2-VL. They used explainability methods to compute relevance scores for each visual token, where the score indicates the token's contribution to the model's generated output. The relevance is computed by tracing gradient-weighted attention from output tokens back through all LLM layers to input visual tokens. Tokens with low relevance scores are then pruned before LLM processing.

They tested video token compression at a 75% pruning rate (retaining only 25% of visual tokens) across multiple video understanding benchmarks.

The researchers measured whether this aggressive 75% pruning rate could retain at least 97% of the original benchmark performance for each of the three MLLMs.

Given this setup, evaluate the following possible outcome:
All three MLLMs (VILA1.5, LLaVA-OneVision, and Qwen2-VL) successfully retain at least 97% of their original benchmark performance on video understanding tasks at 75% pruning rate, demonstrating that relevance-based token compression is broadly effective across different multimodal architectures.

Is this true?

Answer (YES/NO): YES